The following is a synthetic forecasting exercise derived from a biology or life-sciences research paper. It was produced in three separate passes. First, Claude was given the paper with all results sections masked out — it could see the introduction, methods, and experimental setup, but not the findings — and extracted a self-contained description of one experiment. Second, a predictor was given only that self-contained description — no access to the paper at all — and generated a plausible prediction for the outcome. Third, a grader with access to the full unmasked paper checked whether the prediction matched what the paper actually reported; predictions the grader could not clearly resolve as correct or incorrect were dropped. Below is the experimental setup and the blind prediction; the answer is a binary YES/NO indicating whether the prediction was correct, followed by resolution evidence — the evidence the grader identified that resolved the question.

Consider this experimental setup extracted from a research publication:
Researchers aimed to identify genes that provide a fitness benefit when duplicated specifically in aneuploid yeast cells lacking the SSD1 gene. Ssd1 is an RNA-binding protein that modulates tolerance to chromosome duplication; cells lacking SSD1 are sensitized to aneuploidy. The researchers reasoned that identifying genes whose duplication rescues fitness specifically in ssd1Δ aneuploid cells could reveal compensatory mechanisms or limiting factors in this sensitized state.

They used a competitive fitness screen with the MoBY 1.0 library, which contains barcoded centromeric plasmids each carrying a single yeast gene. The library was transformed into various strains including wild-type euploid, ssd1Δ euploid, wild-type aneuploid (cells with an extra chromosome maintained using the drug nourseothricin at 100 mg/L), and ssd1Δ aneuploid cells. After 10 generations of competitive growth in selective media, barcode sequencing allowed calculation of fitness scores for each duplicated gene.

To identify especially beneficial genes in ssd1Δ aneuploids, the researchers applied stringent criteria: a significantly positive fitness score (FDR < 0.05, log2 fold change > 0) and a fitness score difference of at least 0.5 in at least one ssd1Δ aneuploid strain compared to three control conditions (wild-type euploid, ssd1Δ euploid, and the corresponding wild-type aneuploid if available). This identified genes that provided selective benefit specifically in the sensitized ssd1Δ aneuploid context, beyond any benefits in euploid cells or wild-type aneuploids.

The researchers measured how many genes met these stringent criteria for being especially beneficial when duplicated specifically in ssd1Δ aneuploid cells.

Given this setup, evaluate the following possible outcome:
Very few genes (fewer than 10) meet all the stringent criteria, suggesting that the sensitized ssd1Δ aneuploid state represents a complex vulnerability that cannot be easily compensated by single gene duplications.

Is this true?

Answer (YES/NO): NO